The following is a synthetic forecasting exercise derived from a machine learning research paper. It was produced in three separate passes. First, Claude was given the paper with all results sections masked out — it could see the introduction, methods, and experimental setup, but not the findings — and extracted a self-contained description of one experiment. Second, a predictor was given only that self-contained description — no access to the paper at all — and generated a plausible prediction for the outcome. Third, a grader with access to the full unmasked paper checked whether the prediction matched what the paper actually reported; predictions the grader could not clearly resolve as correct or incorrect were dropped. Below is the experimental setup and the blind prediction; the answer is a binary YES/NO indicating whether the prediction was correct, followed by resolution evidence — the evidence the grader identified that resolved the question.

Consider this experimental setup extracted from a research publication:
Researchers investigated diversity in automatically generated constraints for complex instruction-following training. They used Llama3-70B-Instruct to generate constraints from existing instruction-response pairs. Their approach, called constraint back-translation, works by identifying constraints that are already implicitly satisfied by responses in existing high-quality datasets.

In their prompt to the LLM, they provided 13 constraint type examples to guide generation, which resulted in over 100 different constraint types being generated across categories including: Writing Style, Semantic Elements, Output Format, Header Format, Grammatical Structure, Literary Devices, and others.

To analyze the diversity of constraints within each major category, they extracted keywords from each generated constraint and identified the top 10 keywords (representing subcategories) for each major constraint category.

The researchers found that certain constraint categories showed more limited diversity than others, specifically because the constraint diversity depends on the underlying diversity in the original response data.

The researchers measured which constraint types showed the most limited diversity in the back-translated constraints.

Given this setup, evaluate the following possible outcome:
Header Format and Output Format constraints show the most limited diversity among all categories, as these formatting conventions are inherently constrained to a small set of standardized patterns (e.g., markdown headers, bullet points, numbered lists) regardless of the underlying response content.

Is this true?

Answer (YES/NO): NO